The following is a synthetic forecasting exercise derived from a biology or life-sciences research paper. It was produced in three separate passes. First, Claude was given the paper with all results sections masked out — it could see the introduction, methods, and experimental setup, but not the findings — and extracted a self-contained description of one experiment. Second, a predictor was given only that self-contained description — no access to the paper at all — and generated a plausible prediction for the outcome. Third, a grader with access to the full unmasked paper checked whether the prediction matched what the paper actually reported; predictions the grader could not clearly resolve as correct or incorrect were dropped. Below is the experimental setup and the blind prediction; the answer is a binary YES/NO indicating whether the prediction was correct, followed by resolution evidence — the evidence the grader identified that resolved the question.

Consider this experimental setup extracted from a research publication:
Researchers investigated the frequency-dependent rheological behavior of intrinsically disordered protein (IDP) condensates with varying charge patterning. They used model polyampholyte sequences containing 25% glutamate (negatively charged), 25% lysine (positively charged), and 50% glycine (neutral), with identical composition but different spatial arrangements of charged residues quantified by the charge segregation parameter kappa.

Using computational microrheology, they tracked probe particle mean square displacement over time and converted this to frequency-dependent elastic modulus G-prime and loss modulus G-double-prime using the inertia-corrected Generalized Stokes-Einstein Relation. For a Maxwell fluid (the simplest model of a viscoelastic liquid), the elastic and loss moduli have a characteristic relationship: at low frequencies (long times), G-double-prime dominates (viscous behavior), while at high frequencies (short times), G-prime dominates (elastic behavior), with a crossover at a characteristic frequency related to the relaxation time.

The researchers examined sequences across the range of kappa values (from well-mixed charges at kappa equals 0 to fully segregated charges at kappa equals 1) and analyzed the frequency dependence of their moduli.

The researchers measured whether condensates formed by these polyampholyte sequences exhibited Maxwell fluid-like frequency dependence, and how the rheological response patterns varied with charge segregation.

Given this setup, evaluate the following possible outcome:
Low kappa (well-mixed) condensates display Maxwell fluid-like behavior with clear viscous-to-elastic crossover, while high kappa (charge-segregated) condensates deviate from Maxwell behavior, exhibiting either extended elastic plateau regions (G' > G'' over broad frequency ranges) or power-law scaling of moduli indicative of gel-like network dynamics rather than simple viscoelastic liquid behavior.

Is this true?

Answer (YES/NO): NO